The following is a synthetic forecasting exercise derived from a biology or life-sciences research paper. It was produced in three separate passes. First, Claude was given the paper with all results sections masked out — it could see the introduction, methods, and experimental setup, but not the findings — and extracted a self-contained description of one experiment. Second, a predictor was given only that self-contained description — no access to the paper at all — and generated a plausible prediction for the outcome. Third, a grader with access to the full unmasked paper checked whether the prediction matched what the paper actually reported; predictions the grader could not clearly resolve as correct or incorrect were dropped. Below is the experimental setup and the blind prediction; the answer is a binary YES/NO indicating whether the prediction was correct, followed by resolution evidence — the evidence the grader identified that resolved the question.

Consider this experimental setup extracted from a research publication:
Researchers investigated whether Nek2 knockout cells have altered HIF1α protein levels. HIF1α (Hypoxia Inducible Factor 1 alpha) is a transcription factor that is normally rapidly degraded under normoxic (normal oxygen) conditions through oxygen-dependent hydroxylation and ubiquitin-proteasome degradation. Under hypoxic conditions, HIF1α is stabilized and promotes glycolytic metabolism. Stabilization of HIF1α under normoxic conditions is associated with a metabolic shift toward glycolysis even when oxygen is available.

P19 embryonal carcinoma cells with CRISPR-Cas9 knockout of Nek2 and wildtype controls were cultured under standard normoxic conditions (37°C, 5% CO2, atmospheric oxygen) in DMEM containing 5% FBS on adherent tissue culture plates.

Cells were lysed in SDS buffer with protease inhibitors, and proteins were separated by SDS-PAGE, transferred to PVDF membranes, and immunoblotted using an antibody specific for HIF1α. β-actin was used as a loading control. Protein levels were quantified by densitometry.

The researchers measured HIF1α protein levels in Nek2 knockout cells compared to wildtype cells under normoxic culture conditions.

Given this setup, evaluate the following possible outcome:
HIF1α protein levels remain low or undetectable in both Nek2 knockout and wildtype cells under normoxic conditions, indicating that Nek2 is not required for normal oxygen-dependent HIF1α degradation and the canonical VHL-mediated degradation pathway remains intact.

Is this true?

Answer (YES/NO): NO